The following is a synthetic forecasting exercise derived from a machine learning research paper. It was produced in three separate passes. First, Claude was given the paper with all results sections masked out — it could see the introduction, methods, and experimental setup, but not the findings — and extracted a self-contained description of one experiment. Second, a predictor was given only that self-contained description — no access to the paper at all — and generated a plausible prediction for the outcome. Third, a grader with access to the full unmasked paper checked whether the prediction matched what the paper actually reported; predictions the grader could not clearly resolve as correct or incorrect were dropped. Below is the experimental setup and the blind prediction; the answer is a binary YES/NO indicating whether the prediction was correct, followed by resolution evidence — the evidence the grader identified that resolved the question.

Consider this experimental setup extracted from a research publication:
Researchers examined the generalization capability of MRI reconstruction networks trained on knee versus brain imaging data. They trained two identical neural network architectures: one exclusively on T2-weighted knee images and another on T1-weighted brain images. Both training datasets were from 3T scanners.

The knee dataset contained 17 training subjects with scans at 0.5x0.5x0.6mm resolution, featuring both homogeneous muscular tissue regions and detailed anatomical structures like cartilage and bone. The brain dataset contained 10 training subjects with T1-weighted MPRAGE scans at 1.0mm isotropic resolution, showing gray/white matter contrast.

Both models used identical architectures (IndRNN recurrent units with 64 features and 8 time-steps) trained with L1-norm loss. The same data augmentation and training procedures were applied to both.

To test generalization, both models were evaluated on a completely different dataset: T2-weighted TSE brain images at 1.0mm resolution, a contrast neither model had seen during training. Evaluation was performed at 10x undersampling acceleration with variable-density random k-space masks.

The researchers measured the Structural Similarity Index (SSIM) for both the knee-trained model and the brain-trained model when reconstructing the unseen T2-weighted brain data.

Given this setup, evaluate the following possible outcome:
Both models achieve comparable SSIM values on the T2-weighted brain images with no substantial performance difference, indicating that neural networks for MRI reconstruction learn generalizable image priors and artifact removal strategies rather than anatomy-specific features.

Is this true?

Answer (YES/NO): NO